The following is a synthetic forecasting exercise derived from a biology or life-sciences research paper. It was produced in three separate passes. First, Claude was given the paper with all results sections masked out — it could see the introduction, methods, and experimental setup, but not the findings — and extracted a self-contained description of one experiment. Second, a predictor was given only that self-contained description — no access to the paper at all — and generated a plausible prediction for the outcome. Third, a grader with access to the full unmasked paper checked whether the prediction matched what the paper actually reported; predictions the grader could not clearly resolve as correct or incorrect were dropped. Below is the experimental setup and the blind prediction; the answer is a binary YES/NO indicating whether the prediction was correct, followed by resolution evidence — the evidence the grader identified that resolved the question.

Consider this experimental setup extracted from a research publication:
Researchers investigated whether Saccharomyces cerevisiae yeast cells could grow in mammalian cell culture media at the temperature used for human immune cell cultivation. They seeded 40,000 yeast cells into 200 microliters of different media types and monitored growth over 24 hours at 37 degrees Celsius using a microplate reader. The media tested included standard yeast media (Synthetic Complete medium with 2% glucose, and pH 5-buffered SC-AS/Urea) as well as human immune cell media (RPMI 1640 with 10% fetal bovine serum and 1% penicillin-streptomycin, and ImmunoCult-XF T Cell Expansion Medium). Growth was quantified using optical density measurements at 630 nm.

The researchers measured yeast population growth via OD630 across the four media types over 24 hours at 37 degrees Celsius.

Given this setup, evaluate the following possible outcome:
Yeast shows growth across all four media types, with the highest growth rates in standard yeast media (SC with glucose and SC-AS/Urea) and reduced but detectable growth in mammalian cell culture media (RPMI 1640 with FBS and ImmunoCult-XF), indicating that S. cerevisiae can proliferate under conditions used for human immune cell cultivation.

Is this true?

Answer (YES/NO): NO